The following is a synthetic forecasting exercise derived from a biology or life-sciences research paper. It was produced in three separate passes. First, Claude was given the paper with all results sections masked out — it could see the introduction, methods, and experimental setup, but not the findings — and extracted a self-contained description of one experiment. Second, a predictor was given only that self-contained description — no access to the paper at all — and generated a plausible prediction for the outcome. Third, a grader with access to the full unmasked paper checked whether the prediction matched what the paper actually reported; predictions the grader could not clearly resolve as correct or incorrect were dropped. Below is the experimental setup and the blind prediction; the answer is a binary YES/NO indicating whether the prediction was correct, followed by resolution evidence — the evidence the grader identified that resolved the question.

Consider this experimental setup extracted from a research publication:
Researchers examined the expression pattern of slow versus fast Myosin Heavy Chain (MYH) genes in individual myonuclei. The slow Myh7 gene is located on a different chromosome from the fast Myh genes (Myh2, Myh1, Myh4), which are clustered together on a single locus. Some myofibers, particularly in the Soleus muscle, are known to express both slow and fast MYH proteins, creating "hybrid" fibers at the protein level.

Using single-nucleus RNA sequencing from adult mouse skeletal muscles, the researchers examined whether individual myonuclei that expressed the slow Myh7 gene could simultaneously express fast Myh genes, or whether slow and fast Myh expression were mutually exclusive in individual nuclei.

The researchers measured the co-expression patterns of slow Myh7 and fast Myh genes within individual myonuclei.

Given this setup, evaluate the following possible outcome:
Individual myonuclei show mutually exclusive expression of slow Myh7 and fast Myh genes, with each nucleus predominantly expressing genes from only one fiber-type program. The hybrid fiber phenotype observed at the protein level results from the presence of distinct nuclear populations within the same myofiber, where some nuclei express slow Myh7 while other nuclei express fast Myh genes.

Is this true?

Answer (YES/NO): YES